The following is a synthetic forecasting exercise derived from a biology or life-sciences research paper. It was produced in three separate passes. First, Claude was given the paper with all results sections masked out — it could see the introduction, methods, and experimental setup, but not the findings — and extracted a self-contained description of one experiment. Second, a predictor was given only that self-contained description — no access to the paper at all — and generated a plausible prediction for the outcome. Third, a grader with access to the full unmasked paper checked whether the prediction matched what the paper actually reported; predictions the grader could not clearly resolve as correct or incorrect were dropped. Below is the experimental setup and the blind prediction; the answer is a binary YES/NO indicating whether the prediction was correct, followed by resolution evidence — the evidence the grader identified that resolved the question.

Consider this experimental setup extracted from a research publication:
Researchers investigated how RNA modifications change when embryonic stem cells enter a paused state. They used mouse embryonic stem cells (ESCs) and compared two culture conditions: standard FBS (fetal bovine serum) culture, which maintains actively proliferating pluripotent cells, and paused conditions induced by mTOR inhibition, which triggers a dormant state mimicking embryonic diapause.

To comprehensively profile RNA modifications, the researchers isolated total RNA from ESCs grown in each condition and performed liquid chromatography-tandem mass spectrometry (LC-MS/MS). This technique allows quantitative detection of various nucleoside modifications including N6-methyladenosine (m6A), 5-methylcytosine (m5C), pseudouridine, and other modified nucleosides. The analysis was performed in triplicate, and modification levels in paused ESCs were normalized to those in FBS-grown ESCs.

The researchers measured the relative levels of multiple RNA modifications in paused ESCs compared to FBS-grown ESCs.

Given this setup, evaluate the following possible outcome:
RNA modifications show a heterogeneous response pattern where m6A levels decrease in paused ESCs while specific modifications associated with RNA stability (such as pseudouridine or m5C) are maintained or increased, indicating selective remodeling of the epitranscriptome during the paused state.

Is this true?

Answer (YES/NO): NO